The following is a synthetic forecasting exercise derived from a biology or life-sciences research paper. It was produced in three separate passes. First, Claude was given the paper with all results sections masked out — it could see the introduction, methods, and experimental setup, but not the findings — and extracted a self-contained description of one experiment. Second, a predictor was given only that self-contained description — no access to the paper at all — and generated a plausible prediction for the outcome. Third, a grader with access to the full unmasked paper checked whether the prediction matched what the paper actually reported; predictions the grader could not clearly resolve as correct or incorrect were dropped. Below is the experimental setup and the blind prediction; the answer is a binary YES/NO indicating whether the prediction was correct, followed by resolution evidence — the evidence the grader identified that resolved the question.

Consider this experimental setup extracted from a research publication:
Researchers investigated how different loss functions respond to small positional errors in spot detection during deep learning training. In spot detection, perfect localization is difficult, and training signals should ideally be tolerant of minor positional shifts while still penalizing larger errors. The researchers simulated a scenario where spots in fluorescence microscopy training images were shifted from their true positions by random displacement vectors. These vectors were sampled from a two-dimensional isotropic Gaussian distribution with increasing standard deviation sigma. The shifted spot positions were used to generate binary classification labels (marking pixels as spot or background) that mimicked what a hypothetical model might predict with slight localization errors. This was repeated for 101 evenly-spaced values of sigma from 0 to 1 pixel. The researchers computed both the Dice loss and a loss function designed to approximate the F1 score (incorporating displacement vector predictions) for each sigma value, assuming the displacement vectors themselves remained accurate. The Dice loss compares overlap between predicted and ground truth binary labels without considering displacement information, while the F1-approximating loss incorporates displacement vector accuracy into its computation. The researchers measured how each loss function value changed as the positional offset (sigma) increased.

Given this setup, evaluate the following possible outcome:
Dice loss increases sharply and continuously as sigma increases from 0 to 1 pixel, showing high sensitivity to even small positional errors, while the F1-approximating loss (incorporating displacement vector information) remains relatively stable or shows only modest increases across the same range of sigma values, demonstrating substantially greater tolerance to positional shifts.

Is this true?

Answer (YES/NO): YES